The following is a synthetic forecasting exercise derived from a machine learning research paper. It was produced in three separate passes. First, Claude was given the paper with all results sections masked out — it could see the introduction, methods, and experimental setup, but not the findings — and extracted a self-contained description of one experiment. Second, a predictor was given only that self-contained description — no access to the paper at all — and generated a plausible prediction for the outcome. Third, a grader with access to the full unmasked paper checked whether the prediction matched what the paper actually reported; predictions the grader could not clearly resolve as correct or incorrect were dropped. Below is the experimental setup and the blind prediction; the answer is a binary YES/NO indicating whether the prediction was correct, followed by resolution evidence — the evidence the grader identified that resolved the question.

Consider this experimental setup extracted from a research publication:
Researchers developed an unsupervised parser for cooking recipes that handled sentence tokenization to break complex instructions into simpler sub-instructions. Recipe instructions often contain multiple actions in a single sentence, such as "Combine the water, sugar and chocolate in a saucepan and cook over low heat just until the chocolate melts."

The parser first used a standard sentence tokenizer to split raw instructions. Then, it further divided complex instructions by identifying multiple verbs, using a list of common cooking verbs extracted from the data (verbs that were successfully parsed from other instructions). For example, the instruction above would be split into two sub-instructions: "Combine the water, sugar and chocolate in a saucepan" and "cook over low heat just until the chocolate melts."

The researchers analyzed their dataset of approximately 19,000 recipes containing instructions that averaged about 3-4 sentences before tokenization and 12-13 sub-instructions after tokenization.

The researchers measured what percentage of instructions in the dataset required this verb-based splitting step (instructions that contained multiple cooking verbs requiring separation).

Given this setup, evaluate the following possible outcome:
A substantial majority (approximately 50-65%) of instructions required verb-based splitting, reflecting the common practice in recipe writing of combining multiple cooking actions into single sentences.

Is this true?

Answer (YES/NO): NO